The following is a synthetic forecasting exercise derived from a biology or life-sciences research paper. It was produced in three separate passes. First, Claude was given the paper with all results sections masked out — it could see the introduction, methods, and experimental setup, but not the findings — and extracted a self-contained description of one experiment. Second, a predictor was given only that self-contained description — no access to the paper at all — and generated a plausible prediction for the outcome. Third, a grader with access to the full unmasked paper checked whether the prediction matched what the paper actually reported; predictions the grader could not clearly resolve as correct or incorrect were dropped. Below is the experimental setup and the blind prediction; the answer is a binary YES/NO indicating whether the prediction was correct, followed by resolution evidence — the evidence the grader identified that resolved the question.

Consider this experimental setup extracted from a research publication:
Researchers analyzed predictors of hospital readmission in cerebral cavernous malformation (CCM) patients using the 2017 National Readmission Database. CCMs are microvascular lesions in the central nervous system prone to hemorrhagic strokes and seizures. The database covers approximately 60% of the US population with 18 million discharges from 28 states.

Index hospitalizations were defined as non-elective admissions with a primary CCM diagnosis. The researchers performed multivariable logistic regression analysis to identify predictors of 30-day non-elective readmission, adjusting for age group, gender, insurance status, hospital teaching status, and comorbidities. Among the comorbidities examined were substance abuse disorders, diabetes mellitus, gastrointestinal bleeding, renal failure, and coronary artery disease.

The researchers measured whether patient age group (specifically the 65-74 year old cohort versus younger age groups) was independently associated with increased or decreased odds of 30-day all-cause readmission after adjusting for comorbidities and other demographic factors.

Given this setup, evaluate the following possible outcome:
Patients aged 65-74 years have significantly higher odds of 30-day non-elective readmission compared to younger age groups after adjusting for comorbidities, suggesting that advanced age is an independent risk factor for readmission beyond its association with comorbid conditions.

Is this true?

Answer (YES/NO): NO